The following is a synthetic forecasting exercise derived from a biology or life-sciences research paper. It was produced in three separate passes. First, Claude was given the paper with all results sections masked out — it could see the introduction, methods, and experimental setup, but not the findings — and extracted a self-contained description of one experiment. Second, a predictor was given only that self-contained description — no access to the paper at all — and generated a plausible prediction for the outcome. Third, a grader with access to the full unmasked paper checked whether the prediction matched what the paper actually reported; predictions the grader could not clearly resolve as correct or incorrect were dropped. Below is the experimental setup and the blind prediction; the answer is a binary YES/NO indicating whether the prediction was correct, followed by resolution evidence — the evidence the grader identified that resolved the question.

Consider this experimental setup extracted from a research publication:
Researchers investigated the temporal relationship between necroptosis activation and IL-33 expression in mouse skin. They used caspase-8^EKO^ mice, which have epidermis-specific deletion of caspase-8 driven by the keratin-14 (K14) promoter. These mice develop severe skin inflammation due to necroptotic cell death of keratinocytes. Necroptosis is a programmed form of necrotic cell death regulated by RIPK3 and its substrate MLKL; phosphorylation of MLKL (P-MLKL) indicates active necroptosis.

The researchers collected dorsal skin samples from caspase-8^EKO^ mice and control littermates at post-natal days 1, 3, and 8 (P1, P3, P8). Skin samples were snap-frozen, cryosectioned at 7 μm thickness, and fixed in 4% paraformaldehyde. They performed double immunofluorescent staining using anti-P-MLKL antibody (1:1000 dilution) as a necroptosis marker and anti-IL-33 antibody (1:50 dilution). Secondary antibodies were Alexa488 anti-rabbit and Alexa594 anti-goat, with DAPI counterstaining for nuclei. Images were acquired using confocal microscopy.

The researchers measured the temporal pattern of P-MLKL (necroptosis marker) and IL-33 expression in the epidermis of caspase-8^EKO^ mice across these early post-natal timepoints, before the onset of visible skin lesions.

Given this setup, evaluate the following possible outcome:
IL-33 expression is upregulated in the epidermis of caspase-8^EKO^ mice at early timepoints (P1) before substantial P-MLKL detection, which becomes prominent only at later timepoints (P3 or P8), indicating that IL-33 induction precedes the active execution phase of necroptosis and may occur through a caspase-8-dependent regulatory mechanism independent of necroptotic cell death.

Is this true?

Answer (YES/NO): NO